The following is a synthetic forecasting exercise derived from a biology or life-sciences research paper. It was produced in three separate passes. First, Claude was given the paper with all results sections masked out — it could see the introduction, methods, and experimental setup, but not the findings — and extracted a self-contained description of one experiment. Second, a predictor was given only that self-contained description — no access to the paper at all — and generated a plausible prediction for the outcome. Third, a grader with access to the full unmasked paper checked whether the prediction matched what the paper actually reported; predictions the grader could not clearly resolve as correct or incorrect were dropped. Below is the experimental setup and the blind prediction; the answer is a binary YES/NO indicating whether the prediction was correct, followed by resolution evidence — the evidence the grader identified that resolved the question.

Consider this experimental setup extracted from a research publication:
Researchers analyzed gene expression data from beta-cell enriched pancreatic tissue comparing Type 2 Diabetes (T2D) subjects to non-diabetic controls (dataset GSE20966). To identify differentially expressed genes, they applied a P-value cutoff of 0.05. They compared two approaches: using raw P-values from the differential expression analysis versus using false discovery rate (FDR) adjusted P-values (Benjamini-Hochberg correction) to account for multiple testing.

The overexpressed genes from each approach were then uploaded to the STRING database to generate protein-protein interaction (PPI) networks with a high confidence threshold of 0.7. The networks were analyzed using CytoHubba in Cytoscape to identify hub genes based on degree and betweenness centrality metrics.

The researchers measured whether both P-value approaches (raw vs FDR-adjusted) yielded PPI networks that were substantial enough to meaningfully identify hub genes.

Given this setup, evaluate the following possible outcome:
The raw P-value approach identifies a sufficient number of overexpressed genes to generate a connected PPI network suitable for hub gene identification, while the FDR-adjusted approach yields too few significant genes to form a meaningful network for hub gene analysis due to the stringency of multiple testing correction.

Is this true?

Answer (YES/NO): YES